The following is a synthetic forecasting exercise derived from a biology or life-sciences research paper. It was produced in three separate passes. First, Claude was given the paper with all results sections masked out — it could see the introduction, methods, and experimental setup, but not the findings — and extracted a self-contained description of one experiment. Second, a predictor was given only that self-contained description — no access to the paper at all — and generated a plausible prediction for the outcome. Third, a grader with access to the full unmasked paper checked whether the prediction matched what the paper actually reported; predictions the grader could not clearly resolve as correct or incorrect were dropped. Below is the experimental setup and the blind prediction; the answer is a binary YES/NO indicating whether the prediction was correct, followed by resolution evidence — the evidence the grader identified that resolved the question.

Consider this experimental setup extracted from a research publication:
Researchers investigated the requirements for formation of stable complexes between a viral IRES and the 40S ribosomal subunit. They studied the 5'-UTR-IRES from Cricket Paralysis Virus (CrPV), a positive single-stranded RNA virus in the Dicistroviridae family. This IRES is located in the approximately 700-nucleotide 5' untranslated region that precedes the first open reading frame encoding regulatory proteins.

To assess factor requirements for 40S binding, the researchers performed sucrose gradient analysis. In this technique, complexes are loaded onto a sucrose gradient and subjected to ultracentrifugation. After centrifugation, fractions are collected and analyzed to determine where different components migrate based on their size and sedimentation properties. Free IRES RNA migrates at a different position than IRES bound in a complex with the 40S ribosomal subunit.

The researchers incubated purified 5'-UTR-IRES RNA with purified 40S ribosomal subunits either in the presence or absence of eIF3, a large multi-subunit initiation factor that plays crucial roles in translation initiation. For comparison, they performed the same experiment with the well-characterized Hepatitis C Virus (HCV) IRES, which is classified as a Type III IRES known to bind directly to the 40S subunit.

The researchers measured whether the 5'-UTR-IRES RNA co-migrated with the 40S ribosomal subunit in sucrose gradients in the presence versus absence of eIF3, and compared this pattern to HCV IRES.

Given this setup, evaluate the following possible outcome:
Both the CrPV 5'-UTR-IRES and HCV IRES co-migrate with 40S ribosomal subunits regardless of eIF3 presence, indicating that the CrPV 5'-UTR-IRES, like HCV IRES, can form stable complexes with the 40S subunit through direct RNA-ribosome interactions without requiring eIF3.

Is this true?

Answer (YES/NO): NO